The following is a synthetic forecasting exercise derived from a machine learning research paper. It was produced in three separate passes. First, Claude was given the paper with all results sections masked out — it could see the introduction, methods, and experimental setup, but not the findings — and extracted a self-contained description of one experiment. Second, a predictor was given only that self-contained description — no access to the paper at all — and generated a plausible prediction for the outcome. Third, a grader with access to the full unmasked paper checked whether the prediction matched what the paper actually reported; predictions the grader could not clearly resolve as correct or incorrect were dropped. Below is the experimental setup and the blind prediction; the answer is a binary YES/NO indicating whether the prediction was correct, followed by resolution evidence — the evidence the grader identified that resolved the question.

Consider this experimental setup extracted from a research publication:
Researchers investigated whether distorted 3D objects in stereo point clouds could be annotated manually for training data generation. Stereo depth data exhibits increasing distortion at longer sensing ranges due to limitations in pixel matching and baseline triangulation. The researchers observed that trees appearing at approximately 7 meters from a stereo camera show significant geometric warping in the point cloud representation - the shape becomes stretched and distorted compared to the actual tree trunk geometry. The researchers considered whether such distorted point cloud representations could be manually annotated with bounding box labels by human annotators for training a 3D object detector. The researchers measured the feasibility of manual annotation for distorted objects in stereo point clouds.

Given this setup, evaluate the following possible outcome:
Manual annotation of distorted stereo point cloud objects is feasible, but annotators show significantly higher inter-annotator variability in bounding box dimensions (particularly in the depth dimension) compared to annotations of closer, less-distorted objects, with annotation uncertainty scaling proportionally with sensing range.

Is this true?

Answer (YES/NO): NO